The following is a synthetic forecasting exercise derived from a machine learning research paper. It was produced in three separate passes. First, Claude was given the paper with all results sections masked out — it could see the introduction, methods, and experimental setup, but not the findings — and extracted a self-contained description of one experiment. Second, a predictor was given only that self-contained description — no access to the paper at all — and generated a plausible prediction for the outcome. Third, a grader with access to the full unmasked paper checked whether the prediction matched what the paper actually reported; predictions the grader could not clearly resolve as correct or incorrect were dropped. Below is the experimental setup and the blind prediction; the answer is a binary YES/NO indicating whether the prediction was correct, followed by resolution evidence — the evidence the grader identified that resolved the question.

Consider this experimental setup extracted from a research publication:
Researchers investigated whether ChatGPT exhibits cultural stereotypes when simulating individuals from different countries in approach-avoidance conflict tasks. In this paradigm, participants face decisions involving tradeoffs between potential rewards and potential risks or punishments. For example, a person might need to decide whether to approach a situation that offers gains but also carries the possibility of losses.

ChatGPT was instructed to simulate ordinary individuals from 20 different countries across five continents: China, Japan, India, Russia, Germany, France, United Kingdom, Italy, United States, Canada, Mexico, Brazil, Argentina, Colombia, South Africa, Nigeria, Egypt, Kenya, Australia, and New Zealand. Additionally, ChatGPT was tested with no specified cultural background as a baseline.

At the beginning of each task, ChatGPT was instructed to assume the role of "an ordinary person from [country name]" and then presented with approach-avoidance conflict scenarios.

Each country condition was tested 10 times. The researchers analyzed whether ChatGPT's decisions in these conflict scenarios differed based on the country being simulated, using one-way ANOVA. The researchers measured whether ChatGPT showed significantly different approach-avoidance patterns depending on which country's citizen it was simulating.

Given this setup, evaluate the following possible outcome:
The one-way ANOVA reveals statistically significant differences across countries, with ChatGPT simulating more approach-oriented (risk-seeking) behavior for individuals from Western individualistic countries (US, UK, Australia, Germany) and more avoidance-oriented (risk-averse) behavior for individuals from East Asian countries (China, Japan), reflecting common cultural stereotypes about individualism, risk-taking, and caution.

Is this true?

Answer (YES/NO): NO